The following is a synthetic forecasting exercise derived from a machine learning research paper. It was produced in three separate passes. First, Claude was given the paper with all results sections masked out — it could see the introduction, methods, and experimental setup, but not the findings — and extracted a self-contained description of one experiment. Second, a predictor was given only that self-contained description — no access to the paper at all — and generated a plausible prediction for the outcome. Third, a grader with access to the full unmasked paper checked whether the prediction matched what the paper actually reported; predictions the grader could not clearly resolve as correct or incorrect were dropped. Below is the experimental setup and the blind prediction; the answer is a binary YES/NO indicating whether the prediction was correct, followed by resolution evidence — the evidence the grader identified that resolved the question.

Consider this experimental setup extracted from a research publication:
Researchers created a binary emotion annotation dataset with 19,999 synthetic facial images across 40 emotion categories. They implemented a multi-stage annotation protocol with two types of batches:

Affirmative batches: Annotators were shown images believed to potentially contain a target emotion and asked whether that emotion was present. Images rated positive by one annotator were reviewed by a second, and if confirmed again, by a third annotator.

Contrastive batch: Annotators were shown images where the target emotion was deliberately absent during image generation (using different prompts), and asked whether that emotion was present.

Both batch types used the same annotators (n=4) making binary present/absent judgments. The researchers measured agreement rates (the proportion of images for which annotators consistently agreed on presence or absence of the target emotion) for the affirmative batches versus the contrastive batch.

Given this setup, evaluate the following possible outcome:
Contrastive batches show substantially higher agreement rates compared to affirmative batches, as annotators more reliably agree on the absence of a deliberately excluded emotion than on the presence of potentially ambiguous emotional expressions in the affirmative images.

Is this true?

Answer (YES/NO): YES